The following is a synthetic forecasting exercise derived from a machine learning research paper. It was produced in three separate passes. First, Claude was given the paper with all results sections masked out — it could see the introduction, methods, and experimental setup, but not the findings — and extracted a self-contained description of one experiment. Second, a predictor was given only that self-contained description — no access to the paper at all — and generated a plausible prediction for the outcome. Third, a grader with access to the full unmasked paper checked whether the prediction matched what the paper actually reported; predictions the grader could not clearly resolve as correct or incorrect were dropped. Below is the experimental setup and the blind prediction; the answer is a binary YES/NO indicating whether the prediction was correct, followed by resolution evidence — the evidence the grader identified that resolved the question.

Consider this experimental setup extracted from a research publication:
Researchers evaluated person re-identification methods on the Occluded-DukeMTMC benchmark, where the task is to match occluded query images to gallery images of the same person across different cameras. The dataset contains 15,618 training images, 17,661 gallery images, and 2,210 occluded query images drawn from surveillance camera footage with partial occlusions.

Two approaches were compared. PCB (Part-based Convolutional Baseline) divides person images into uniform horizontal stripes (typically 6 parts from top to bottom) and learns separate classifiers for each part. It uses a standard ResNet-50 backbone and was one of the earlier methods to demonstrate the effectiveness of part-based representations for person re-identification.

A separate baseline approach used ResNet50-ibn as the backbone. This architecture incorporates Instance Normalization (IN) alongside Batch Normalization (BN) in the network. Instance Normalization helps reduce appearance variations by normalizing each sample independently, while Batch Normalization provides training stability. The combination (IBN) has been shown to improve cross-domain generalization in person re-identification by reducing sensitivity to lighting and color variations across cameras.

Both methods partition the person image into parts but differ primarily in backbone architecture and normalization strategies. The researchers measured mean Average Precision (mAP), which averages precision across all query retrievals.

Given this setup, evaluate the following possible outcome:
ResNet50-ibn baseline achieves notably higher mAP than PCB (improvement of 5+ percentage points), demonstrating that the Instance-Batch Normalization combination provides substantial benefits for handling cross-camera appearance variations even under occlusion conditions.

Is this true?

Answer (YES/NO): YES